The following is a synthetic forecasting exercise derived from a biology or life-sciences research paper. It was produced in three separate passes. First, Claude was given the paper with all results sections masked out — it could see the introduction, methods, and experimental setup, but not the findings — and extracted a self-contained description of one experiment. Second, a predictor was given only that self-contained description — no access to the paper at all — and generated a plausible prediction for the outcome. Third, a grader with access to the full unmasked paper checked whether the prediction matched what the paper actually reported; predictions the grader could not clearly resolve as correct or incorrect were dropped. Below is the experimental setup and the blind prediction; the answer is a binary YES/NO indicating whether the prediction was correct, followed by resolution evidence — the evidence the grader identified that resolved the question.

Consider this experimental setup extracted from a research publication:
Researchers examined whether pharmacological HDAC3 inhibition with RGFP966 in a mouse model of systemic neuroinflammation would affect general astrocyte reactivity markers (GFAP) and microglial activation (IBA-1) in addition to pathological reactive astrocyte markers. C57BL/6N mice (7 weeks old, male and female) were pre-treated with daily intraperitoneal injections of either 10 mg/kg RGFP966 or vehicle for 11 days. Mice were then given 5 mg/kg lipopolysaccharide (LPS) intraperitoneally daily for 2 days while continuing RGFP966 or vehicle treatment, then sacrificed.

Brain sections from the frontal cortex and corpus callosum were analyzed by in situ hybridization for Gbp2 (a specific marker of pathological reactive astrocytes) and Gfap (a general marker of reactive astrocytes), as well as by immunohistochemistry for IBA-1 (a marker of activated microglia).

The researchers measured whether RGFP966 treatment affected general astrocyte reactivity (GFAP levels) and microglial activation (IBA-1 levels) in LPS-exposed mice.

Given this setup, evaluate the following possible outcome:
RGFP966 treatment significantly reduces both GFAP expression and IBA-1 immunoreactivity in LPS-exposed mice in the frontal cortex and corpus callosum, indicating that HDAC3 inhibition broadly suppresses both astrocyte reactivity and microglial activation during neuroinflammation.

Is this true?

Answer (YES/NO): NO